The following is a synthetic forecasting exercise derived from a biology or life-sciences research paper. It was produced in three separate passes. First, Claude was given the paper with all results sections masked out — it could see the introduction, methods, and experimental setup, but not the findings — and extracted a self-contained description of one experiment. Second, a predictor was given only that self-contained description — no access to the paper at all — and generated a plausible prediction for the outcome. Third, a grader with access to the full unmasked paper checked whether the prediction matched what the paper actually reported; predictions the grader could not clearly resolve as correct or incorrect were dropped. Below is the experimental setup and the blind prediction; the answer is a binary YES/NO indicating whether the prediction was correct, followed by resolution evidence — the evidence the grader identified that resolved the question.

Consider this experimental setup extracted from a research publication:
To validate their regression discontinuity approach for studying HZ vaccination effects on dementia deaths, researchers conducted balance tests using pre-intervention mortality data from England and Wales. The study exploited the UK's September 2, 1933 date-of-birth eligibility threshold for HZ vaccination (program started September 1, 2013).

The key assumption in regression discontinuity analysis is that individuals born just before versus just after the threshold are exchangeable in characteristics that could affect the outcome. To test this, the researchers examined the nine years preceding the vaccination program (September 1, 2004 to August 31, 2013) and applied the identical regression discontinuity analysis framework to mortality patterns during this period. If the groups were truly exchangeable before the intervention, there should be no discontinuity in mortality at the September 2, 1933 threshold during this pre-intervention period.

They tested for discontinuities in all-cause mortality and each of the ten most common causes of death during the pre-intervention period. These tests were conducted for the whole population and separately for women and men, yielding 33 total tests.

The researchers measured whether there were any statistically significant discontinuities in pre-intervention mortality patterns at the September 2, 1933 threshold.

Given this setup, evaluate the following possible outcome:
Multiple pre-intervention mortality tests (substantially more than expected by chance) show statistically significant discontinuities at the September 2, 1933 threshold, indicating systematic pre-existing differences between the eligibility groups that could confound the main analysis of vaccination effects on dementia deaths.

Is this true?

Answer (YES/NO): NO